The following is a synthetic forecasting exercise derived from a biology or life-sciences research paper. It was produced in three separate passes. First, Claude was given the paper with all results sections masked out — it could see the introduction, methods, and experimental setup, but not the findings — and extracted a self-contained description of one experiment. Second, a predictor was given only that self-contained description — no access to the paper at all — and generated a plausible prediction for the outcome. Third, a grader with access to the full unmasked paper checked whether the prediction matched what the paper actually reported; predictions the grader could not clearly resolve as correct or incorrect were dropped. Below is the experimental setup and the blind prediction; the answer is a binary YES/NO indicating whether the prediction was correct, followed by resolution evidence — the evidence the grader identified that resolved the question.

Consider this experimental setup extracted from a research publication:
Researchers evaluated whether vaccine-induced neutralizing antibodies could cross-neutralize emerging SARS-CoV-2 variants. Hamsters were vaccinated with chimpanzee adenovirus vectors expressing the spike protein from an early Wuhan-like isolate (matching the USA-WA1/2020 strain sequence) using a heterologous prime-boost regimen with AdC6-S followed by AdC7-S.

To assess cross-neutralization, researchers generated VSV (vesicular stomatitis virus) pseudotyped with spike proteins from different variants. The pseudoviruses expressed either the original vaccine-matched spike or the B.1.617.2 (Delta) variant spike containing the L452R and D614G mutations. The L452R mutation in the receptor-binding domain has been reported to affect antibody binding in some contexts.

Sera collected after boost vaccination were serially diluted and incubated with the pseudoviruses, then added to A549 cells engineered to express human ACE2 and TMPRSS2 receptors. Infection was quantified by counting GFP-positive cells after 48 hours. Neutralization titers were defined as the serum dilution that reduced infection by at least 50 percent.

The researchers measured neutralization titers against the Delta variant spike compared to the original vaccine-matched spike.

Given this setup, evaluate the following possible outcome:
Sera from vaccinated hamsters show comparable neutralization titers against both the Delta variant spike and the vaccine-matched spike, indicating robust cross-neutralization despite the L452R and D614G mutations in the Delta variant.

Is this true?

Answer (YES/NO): NO